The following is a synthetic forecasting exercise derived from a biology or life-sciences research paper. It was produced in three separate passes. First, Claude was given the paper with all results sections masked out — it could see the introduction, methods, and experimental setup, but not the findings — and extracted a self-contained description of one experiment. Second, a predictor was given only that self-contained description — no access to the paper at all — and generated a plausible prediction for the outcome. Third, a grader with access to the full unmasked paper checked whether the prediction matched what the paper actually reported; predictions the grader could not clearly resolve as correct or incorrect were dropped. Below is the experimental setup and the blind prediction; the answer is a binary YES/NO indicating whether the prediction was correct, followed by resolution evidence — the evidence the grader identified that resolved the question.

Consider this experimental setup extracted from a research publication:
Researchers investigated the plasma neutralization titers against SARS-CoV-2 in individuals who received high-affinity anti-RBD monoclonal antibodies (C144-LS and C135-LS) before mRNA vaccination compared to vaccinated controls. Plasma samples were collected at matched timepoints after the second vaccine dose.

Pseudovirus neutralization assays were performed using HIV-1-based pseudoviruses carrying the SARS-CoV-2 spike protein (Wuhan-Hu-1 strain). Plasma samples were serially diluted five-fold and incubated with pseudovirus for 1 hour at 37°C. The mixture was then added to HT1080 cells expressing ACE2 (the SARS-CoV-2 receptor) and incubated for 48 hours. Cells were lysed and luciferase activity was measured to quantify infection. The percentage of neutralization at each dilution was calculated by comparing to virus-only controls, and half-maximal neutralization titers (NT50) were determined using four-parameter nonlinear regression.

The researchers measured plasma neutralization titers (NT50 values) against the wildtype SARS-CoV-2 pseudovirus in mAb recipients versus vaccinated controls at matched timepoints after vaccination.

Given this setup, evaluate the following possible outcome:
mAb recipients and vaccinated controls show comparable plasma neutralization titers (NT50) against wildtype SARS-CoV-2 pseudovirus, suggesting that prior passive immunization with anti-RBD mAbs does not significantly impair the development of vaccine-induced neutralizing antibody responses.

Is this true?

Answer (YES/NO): NO